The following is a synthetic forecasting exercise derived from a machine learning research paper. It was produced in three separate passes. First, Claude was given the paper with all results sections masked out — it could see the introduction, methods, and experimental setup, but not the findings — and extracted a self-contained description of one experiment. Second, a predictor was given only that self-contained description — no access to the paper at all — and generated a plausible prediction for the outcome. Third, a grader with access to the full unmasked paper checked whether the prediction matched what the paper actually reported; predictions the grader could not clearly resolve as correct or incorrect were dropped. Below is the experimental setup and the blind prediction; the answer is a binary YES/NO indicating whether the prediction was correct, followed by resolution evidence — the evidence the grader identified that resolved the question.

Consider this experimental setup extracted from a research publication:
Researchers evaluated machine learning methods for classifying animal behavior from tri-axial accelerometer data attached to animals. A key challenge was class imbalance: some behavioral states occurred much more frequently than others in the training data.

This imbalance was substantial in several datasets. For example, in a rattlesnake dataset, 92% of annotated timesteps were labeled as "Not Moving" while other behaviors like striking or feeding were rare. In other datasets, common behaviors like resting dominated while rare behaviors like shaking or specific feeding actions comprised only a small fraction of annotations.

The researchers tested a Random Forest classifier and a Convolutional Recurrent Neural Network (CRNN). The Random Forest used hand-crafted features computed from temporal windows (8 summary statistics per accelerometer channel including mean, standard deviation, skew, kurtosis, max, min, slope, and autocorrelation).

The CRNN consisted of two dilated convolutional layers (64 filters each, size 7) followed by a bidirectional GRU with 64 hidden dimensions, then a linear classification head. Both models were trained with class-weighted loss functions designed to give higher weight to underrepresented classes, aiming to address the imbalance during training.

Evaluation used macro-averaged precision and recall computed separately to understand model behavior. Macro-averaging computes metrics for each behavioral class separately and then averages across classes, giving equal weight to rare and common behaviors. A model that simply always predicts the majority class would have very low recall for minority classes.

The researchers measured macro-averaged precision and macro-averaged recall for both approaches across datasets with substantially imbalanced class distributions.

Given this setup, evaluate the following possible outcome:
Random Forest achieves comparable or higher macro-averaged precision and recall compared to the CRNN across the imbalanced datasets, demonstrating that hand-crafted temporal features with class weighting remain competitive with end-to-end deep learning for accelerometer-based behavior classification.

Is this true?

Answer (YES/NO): NO